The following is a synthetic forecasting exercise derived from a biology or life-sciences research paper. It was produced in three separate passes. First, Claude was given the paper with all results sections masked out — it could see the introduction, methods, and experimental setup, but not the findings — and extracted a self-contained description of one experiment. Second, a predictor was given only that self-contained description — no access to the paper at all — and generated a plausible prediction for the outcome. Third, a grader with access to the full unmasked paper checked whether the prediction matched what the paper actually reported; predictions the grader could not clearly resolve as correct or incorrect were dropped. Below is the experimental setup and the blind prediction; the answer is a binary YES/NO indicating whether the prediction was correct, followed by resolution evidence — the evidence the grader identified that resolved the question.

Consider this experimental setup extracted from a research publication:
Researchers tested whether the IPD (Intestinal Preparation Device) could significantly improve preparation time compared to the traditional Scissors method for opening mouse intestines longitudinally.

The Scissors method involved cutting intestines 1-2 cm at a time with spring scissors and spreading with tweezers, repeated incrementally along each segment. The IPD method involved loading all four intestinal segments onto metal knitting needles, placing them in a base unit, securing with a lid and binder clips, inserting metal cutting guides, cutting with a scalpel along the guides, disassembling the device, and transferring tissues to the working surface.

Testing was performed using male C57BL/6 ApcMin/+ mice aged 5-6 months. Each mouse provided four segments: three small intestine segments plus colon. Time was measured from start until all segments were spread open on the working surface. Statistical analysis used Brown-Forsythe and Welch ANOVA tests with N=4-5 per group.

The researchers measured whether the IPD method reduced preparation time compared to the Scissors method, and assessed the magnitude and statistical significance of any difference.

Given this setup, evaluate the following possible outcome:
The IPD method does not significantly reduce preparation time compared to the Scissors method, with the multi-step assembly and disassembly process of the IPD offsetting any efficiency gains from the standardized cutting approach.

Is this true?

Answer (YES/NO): NO